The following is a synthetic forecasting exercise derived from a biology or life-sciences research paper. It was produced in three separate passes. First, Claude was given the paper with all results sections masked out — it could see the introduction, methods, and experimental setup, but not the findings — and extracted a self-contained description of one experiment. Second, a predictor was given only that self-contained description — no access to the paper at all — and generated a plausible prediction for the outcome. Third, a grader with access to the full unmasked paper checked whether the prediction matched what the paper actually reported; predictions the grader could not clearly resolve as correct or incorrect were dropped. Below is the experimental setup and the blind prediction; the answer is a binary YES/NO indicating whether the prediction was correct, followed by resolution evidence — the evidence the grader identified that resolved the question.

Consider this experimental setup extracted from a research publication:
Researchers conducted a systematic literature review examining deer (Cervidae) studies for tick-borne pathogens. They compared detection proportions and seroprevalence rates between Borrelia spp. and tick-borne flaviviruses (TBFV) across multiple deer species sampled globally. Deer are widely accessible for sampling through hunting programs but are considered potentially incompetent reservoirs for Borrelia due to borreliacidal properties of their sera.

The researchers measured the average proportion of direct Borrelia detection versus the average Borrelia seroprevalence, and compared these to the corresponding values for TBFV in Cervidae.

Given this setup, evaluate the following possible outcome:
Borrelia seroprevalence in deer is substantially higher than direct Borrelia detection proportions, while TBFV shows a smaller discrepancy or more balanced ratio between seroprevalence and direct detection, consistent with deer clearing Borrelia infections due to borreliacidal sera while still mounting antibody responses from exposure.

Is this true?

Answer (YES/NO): NO